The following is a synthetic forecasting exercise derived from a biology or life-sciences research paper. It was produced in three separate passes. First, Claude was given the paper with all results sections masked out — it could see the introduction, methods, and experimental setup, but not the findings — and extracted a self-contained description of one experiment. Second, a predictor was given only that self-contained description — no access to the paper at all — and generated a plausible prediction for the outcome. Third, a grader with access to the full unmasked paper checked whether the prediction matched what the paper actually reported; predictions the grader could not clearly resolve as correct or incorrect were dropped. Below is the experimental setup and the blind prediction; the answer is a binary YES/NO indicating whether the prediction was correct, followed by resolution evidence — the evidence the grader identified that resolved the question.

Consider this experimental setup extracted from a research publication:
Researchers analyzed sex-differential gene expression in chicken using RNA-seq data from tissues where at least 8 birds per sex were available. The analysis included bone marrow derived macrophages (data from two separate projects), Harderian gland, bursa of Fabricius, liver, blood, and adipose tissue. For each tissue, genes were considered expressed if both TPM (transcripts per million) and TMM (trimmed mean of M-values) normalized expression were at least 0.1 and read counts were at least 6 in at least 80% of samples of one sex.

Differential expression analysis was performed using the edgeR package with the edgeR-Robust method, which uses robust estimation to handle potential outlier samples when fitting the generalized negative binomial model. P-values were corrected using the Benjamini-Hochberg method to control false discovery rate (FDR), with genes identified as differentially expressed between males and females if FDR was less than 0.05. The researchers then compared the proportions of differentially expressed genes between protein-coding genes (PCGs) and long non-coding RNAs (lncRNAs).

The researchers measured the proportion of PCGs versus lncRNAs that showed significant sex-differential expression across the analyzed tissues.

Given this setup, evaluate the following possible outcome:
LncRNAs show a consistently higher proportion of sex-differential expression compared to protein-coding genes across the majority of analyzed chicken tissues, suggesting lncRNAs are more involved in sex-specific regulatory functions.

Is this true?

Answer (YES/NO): NO